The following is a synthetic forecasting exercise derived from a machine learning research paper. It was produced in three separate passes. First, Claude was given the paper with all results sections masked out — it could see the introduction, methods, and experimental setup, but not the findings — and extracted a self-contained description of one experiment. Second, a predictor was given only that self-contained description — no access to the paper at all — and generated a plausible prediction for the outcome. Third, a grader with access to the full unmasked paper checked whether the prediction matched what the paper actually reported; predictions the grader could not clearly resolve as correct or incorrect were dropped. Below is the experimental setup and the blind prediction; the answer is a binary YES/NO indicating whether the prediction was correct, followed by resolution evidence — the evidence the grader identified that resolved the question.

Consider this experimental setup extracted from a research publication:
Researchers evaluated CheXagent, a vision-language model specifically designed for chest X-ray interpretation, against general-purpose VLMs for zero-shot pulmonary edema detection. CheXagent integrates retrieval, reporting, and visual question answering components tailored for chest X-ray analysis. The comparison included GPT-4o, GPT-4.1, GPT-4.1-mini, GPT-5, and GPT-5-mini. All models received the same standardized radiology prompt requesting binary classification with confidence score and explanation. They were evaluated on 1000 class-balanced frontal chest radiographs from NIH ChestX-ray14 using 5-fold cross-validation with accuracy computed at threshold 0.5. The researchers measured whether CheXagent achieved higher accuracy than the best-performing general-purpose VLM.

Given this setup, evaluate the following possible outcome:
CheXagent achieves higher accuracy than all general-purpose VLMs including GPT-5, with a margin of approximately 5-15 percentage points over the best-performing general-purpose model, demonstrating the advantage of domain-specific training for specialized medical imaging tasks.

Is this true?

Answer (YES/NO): NO